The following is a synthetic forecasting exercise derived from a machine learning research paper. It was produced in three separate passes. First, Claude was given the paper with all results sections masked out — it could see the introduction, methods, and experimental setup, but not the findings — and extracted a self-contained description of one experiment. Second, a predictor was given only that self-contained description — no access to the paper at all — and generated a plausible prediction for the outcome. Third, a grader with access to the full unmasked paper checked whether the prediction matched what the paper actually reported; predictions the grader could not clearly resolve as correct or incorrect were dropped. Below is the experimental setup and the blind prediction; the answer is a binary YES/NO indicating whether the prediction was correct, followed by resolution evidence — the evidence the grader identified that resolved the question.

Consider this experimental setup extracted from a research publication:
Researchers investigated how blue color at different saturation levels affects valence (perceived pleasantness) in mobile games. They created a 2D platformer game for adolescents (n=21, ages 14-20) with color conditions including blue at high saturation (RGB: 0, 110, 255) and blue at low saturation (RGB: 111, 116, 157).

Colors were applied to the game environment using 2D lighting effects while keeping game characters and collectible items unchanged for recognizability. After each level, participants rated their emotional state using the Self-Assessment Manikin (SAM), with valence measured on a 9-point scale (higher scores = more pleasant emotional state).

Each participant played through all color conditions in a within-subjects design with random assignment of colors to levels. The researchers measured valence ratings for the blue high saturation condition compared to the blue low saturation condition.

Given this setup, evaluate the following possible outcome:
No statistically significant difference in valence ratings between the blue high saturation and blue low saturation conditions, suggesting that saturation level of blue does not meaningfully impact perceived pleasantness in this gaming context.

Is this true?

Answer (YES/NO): YES